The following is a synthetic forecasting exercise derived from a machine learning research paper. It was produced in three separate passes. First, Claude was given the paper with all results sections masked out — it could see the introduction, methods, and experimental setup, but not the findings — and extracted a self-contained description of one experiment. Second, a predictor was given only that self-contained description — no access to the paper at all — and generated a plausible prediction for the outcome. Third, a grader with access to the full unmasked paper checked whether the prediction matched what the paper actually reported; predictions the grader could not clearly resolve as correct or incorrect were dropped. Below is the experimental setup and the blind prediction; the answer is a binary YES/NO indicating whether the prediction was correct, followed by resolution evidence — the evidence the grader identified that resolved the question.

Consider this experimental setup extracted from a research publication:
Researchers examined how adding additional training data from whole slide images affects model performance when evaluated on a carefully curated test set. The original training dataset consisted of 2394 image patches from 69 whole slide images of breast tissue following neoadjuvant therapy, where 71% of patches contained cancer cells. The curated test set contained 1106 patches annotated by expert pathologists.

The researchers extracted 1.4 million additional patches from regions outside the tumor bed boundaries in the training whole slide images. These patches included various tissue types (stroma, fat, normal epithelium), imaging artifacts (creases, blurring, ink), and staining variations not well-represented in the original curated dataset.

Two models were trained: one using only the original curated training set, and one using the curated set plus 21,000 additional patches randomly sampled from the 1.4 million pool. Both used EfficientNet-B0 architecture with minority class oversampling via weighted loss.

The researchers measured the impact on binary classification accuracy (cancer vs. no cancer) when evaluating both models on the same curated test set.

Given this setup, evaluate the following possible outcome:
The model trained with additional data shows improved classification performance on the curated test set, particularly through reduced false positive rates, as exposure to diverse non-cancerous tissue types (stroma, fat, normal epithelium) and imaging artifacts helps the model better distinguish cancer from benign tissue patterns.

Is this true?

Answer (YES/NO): NO